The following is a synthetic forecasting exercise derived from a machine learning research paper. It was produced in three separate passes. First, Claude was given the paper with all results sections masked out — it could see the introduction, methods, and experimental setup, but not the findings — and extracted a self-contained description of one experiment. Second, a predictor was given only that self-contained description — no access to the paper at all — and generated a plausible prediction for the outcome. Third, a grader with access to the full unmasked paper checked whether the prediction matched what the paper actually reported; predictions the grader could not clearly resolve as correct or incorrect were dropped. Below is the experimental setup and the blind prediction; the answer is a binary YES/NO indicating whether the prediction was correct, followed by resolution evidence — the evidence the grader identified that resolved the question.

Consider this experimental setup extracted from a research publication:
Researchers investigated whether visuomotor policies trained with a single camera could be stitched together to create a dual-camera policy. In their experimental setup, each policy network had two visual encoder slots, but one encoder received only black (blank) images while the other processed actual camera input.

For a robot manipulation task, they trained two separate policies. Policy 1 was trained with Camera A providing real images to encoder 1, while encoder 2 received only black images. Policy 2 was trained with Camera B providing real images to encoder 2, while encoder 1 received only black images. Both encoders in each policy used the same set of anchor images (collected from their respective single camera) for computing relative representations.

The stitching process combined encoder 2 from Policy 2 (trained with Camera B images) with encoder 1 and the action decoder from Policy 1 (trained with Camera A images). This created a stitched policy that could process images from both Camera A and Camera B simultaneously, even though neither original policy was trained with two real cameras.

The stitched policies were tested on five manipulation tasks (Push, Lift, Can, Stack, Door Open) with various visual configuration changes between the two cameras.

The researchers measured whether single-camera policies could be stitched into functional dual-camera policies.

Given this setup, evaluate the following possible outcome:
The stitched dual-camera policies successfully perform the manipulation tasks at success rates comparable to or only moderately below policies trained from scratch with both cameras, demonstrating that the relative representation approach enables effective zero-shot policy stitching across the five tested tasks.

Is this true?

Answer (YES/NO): NO